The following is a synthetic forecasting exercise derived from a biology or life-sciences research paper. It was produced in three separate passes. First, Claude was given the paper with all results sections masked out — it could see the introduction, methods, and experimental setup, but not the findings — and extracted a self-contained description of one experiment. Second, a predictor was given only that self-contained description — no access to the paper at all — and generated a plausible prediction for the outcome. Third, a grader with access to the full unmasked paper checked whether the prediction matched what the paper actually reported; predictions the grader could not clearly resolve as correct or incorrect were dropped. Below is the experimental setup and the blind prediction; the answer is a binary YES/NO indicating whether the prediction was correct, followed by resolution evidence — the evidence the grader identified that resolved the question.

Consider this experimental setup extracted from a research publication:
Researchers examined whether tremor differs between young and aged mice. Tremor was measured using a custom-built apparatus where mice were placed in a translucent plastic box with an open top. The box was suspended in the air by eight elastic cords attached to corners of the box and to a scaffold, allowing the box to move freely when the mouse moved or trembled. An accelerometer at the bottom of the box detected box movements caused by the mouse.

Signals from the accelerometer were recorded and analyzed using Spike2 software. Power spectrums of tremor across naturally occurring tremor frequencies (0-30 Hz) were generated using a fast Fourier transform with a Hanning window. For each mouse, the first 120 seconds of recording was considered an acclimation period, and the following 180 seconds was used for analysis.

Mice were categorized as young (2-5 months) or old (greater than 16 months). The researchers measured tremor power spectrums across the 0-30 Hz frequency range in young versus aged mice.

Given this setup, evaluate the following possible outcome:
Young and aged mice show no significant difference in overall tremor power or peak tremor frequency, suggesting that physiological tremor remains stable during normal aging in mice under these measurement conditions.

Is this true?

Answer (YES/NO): NO